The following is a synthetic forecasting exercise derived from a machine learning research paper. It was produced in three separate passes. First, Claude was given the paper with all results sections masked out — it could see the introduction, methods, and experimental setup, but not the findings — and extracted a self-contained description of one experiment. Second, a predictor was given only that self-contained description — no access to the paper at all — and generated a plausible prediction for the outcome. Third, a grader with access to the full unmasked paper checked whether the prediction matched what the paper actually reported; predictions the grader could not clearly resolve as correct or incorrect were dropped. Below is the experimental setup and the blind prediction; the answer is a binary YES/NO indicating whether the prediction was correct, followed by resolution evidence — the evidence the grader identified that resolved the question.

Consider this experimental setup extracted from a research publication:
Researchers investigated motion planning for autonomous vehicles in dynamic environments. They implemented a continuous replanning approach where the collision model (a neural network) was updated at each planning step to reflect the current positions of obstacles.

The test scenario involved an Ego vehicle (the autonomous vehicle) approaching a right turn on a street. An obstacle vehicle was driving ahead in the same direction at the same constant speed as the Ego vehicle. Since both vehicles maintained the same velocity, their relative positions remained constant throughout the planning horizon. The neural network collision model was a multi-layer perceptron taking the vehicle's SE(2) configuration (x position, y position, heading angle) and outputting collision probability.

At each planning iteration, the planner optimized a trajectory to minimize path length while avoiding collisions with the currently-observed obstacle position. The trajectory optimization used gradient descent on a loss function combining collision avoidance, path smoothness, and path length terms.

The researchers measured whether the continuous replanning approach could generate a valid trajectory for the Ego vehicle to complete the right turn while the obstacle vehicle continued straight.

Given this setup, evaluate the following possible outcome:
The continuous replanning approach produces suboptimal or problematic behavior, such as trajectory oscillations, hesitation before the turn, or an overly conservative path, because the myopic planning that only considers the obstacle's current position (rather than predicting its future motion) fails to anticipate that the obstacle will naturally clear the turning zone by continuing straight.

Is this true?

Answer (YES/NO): YES